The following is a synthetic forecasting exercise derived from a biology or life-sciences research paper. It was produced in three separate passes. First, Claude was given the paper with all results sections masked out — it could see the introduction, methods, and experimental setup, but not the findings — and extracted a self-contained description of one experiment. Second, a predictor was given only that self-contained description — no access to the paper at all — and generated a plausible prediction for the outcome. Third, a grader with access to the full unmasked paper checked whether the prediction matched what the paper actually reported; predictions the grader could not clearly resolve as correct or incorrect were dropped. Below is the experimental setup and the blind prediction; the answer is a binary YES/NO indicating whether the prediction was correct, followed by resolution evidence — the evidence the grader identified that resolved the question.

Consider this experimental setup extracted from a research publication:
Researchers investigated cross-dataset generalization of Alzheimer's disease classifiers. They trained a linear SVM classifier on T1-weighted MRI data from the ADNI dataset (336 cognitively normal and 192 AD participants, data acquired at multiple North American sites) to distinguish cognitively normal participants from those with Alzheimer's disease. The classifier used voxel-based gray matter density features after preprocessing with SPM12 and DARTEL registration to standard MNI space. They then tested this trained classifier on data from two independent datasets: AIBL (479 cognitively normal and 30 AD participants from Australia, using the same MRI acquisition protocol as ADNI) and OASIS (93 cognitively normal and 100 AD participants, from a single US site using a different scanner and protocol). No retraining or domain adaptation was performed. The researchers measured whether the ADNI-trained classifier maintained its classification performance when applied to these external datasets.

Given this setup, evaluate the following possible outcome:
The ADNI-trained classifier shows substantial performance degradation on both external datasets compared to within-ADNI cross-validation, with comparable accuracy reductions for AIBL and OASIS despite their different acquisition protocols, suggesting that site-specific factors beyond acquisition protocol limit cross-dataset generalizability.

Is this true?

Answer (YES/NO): NO